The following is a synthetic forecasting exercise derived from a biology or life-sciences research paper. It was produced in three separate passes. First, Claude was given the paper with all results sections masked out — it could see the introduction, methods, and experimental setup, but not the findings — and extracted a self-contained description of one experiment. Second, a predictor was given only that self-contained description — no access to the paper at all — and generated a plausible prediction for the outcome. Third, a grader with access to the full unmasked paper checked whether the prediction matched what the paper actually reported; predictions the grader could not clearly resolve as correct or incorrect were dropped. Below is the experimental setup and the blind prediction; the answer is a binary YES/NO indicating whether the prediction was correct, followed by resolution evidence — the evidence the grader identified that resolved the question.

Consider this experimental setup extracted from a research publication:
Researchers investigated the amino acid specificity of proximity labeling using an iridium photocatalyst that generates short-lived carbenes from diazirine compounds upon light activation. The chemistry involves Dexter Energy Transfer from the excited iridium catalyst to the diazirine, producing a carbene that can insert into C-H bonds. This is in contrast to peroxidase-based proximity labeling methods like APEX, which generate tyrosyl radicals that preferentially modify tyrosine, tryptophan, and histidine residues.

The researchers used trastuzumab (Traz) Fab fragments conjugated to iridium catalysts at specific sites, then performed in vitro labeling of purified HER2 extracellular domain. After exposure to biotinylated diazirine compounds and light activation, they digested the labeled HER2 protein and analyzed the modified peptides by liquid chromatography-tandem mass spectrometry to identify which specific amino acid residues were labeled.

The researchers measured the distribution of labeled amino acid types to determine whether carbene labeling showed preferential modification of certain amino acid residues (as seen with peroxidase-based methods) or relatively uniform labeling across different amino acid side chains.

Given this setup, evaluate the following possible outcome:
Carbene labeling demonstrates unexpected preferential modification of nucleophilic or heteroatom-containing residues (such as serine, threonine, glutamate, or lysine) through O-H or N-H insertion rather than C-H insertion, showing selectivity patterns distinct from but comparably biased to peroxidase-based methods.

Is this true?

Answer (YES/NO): NO